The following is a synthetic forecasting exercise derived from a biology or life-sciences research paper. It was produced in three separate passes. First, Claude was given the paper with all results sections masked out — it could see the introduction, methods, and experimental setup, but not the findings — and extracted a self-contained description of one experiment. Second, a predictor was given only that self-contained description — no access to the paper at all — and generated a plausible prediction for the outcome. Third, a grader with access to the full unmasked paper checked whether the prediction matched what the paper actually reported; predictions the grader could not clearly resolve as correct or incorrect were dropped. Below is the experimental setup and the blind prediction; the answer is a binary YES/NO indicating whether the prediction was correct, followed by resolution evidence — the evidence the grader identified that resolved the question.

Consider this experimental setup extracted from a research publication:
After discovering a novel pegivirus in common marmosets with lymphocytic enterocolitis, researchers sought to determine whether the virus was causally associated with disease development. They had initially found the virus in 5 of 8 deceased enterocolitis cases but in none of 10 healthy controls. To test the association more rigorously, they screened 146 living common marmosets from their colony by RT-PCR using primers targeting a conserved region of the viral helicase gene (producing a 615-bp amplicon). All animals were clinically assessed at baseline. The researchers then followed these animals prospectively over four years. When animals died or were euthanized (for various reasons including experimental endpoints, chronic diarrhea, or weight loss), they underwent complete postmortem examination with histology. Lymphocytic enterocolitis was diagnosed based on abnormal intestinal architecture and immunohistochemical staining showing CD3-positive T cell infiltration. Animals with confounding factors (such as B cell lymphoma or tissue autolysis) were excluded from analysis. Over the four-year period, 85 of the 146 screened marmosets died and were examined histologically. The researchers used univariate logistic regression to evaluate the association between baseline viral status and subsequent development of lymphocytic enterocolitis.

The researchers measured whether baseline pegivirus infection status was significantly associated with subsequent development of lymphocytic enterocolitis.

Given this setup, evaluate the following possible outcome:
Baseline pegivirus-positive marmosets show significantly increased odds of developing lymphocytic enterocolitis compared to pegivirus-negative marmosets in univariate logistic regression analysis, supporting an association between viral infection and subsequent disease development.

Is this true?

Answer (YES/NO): NO